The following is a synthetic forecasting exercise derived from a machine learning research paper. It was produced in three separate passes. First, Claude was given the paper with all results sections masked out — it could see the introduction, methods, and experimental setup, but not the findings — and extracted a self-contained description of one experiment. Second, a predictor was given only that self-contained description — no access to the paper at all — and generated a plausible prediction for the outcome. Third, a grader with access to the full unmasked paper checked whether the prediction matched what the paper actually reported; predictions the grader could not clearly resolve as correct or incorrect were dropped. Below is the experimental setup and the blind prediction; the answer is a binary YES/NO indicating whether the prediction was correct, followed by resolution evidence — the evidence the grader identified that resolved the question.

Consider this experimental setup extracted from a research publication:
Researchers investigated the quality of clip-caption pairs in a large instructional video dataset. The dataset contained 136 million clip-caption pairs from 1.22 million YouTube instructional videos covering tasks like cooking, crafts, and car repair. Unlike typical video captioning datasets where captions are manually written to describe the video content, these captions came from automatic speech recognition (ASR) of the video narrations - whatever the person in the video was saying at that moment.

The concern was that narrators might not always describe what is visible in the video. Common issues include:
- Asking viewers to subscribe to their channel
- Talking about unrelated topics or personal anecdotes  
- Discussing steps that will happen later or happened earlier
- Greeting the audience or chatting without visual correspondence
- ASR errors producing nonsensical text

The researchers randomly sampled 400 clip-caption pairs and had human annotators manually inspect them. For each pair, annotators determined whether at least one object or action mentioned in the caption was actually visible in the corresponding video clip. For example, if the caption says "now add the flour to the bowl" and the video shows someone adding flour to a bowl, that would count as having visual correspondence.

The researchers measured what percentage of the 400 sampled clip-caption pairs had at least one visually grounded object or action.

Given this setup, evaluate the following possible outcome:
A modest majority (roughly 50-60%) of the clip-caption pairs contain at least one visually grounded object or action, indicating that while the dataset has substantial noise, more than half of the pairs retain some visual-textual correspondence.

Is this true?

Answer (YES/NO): YES